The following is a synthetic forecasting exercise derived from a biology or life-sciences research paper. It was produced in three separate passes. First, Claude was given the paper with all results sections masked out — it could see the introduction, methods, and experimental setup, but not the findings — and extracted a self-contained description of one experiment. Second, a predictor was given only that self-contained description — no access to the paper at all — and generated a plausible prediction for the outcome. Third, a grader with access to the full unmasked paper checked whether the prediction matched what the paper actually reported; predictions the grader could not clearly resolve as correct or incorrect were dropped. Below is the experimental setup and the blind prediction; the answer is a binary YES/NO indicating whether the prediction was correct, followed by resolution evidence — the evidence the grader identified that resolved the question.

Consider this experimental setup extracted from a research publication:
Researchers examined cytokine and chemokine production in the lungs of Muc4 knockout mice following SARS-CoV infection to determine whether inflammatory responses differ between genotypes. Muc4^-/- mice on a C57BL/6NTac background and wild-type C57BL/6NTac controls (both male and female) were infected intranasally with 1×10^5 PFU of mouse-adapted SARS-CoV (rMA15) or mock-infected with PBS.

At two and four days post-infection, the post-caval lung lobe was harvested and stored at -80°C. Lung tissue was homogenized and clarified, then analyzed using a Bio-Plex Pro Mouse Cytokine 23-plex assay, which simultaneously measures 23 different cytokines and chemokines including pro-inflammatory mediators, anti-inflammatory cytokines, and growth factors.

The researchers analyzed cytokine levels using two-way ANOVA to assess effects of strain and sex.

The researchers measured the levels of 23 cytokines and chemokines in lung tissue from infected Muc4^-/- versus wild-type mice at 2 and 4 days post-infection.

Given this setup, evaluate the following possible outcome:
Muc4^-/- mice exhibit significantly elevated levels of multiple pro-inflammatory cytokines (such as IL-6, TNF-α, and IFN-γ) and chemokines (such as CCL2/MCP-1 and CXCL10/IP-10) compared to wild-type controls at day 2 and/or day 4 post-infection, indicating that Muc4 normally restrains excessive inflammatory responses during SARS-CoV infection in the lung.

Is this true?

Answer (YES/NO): NO